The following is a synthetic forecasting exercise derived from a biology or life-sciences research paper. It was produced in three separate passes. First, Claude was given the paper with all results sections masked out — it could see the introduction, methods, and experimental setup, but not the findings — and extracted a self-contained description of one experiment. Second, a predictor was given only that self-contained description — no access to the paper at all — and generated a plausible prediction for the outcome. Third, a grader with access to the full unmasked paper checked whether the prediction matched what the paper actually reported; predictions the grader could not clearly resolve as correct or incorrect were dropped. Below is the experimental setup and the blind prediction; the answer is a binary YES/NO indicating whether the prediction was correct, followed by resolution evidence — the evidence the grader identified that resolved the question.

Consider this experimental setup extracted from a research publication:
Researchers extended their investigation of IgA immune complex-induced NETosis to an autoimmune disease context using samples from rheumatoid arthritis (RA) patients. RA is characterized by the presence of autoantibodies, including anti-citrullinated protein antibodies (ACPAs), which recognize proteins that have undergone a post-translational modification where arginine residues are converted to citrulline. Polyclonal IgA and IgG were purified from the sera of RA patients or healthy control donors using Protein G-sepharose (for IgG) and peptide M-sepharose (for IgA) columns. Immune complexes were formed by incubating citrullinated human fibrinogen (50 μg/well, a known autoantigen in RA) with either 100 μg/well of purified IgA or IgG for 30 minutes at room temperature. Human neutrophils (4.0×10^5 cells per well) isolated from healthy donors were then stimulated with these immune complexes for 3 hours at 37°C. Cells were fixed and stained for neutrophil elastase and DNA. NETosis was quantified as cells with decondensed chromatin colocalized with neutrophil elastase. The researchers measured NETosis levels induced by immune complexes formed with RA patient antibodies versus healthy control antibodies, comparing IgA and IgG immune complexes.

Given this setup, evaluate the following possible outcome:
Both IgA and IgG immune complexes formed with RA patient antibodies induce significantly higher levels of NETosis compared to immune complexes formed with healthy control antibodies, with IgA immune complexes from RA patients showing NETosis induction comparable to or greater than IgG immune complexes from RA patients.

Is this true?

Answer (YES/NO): NO